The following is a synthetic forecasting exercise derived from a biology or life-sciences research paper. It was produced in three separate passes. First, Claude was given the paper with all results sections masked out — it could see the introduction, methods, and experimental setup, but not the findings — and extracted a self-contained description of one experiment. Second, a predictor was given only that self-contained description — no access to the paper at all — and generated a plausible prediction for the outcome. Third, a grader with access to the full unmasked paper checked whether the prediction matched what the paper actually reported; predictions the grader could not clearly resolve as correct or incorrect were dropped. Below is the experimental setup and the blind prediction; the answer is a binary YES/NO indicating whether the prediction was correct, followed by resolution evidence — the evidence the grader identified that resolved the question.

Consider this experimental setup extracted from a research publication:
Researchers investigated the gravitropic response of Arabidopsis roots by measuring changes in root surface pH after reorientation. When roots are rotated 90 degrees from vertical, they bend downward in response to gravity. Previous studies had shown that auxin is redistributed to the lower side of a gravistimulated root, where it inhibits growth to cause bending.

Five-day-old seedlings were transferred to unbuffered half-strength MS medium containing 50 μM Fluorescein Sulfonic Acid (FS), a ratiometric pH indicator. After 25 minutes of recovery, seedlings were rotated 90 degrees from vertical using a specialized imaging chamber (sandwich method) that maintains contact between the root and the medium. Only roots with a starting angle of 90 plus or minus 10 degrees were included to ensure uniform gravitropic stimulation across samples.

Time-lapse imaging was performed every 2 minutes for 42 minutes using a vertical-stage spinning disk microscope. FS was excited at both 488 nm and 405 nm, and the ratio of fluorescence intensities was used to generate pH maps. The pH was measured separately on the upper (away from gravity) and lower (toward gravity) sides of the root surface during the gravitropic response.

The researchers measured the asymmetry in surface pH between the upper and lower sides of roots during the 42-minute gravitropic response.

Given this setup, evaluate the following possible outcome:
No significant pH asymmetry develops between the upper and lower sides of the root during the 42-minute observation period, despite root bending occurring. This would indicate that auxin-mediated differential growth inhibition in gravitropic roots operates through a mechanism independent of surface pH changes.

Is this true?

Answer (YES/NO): NO